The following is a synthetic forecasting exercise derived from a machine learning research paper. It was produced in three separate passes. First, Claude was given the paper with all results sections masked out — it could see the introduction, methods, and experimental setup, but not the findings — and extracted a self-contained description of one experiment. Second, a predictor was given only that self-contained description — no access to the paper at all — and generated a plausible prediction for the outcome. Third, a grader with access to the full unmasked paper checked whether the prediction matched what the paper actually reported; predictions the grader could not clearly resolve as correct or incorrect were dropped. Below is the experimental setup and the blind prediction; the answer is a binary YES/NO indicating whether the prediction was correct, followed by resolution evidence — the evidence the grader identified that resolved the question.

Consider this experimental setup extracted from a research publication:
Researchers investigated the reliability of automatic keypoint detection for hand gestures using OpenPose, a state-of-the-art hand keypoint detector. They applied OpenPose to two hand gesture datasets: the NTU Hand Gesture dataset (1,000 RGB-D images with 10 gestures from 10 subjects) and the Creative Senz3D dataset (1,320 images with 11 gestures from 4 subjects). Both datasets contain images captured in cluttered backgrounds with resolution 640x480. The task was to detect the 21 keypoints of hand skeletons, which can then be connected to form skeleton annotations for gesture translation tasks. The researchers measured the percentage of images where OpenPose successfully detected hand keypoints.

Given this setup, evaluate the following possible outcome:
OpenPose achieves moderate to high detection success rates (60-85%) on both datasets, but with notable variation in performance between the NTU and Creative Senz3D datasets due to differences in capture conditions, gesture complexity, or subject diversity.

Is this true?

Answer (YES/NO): NO